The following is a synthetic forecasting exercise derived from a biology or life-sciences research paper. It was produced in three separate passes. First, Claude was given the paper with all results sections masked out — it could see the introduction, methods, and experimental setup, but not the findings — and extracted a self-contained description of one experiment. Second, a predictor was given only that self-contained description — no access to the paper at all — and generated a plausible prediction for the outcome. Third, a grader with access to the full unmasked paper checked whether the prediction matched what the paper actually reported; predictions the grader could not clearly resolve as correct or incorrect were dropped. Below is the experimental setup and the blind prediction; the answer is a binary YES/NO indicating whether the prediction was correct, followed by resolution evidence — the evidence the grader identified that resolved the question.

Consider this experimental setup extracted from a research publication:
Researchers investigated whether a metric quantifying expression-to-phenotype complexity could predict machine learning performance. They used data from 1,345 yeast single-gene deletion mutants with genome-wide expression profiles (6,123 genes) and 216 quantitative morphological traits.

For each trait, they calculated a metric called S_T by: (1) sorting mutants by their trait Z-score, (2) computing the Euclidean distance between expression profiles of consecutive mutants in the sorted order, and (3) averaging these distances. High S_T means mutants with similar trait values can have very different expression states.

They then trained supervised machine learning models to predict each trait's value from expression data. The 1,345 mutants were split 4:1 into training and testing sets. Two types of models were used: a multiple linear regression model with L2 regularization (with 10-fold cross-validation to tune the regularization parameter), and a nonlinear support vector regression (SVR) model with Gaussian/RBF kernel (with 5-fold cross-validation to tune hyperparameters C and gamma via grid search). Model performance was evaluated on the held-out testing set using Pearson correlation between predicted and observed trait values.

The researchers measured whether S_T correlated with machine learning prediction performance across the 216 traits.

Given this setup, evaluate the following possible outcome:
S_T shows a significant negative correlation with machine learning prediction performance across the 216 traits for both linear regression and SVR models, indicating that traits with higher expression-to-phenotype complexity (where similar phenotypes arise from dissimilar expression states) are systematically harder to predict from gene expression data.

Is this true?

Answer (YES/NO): YES